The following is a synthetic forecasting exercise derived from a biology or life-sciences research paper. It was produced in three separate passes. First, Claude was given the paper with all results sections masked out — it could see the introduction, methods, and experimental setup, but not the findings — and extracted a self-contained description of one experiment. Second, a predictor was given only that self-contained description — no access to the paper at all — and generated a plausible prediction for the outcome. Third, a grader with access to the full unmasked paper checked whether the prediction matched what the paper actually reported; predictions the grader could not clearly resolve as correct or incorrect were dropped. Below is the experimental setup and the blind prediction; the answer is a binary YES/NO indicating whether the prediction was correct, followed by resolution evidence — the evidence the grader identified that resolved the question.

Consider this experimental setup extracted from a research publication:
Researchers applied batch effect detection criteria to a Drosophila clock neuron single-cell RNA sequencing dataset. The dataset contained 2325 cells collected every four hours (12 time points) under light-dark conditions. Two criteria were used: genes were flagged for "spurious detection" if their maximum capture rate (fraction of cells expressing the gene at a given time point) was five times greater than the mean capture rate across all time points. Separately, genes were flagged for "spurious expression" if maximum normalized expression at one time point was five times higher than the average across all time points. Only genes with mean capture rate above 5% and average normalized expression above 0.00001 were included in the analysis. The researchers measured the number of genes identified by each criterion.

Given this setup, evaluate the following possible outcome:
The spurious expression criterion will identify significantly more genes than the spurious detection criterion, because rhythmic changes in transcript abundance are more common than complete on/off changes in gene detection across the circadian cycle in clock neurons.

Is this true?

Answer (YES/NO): NO